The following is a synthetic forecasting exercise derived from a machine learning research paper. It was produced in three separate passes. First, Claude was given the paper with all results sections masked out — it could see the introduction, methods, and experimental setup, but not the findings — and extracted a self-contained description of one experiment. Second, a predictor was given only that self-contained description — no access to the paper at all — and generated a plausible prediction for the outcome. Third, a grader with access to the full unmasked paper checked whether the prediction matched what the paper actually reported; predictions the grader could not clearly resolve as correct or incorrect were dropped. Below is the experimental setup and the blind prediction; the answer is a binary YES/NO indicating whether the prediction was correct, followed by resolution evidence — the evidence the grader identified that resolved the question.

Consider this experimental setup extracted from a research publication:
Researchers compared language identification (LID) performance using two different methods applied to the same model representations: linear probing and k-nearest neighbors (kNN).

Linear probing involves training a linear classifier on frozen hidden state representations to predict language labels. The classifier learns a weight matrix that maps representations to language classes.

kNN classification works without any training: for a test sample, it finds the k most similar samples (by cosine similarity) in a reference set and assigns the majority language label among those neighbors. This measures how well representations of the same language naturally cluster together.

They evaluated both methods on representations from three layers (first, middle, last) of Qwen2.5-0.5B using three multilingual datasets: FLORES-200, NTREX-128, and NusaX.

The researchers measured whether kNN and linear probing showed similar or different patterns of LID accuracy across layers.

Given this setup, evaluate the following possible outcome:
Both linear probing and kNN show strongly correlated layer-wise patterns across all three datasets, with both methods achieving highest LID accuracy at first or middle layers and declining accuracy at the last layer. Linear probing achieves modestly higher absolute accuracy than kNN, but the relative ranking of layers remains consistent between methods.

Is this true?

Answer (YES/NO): NO